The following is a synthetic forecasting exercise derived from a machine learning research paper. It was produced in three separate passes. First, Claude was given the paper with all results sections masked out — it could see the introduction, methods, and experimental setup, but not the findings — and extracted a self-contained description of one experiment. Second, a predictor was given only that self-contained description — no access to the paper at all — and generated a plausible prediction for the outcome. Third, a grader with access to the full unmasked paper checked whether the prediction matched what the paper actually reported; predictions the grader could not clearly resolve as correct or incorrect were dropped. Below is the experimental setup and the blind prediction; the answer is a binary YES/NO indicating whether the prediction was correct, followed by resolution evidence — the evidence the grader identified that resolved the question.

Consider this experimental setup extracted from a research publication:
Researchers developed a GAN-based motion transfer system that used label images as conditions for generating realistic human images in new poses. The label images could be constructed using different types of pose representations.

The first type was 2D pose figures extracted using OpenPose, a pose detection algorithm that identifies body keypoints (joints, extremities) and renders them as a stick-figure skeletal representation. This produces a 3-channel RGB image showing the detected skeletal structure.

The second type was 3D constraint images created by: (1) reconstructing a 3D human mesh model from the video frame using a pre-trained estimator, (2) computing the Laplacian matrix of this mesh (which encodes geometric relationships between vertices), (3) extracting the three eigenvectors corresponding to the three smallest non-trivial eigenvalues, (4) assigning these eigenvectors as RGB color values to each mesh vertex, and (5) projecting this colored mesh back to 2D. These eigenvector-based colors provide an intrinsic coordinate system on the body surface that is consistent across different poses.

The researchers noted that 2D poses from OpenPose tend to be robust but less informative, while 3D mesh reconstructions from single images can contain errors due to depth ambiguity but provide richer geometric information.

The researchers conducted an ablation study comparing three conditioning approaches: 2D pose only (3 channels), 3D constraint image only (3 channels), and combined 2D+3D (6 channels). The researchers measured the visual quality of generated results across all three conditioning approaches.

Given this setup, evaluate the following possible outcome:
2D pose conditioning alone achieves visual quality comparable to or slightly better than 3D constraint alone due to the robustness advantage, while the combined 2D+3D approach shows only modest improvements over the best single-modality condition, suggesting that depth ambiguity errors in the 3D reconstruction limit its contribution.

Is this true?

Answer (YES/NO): NO